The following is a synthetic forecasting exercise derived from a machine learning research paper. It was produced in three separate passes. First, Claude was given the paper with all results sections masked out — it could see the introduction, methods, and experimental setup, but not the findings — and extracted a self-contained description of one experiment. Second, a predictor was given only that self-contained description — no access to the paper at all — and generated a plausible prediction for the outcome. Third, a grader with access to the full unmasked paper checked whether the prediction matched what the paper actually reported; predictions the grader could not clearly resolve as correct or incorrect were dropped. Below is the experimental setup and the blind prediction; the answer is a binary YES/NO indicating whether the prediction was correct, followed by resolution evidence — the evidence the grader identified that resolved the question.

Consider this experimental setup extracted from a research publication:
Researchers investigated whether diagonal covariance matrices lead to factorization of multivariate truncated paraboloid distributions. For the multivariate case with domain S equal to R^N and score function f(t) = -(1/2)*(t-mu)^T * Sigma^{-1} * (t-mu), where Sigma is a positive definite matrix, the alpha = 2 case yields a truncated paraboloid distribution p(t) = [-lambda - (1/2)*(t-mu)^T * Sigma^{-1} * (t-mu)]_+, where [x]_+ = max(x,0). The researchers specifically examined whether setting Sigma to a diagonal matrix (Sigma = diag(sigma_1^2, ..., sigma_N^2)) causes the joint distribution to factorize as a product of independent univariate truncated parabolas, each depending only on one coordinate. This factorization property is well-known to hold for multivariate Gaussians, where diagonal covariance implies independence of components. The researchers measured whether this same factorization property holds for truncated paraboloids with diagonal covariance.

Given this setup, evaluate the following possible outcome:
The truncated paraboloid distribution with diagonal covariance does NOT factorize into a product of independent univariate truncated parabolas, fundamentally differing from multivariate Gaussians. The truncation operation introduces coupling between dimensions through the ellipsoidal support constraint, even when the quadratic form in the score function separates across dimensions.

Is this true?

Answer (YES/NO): YES